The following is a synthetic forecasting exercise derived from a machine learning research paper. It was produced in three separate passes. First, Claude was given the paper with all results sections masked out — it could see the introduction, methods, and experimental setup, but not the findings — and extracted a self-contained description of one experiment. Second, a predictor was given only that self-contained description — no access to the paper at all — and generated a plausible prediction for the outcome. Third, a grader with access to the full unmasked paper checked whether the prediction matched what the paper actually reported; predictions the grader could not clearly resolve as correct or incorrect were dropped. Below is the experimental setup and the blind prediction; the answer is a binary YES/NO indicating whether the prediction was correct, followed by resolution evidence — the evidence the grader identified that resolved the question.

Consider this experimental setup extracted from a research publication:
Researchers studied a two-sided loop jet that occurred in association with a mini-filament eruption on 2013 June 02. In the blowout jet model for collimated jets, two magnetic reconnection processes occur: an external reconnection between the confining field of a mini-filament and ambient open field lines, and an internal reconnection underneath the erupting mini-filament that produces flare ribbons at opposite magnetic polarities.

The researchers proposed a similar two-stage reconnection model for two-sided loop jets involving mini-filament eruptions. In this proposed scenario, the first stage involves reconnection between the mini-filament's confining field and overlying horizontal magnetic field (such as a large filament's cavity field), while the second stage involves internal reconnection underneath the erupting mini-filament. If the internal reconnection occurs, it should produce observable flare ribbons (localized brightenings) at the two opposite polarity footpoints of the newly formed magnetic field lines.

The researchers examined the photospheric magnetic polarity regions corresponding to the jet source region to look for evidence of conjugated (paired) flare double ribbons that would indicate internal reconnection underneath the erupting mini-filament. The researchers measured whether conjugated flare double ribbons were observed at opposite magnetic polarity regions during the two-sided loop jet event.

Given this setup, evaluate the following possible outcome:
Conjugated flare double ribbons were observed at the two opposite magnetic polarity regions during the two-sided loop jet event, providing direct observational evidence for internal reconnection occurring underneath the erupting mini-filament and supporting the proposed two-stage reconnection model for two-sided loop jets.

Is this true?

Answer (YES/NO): YES